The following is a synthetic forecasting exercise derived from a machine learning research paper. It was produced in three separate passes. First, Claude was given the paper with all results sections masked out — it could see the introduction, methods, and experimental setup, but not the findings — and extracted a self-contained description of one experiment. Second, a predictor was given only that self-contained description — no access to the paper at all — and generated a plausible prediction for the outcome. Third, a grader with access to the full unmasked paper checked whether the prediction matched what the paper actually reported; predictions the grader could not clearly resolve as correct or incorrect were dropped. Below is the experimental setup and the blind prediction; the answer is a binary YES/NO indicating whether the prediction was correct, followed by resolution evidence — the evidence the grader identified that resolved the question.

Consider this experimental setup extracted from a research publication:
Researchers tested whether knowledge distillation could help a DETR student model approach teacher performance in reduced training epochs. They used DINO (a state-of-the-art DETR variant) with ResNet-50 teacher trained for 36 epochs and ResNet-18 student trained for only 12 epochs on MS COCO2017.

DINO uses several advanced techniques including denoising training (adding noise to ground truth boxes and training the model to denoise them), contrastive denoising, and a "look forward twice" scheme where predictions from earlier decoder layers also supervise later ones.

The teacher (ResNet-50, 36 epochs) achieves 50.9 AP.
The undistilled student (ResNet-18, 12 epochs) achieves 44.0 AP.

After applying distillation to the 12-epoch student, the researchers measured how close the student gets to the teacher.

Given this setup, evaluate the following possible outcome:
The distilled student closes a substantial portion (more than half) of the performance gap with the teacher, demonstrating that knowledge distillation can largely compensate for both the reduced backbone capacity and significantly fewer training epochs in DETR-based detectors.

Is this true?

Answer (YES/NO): NO